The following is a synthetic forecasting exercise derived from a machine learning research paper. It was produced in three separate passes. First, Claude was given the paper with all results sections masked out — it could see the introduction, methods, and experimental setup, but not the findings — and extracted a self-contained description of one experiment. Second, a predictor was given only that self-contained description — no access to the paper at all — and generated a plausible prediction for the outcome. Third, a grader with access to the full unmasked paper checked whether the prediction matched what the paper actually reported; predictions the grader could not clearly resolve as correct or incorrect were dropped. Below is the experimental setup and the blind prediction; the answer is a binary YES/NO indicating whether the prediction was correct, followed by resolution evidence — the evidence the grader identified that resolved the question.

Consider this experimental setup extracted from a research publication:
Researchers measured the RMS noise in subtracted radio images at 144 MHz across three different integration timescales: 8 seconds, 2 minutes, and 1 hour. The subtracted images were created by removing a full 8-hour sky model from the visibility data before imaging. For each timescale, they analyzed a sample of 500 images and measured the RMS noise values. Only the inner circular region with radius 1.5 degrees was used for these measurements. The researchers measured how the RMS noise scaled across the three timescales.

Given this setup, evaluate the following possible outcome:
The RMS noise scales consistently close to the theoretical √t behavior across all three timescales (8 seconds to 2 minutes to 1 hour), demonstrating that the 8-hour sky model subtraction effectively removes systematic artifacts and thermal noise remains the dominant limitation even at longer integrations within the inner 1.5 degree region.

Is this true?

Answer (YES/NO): YES